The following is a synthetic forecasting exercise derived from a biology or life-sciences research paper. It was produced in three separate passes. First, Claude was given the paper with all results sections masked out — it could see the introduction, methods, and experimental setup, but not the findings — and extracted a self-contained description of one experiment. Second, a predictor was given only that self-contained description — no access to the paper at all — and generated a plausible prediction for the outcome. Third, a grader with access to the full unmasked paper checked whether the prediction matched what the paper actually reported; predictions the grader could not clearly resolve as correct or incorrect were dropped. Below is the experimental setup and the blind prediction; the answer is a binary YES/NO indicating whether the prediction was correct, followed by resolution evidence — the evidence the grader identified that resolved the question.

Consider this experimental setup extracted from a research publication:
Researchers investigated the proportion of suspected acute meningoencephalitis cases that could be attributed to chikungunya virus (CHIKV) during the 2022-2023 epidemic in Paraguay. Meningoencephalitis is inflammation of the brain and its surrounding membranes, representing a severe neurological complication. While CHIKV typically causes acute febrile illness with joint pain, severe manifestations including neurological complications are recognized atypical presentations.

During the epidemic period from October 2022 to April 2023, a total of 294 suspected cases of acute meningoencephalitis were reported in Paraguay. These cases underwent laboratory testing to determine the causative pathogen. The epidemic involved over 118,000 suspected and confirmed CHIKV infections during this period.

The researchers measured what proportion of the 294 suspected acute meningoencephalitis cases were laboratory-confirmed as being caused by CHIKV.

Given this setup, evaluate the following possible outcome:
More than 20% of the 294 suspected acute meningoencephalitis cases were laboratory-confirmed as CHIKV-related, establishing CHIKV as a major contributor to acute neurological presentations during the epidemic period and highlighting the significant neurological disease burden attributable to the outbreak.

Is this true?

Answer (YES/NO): YES